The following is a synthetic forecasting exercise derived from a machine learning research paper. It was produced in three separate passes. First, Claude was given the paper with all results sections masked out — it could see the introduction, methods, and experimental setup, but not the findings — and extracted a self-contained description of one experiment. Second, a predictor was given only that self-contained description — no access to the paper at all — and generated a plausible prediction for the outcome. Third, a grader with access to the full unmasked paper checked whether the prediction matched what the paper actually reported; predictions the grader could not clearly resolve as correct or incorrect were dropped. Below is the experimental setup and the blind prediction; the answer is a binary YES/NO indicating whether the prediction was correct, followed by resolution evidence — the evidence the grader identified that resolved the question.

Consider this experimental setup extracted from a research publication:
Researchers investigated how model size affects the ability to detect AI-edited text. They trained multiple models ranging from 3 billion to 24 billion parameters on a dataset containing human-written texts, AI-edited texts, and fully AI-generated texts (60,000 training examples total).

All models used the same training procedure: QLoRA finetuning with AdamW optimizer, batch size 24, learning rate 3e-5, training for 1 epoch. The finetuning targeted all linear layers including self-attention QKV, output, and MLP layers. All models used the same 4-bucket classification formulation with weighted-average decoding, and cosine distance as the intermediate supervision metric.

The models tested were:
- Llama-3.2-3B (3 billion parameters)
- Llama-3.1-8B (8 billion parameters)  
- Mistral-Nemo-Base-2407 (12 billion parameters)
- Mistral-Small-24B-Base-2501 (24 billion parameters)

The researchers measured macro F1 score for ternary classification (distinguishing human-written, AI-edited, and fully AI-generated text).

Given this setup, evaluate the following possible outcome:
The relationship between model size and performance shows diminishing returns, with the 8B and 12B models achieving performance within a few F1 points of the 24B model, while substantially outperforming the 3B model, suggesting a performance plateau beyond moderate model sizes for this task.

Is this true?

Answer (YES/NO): NO